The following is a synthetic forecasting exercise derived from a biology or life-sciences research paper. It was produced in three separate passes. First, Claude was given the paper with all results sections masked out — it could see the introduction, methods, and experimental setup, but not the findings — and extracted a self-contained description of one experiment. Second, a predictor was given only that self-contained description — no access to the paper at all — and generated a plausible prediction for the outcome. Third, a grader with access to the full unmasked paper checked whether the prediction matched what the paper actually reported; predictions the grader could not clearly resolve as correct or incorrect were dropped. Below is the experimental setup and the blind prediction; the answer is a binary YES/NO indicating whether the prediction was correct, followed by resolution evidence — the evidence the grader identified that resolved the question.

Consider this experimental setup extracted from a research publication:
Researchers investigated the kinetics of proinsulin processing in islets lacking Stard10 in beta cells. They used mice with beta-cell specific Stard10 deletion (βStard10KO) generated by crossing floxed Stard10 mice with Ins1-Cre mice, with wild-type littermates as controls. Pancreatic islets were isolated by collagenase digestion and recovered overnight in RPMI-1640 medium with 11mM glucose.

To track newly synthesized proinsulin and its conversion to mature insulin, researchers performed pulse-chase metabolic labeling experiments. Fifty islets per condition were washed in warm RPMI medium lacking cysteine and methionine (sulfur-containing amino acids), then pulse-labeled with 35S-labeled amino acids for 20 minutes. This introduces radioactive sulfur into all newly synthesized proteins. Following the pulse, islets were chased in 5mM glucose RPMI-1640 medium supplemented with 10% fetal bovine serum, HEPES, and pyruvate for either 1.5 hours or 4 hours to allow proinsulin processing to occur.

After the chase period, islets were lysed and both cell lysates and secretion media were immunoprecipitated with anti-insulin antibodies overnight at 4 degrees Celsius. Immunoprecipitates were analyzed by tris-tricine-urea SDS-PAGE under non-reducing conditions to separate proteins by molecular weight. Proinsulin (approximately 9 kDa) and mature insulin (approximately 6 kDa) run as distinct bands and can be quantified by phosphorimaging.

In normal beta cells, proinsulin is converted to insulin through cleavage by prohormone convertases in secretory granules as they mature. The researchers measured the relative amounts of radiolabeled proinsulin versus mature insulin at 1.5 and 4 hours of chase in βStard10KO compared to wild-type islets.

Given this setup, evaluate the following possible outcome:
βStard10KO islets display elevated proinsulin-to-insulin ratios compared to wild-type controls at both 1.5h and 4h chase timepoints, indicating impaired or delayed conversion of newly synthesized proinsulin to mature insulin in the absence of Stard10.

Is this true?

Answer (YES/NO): NO